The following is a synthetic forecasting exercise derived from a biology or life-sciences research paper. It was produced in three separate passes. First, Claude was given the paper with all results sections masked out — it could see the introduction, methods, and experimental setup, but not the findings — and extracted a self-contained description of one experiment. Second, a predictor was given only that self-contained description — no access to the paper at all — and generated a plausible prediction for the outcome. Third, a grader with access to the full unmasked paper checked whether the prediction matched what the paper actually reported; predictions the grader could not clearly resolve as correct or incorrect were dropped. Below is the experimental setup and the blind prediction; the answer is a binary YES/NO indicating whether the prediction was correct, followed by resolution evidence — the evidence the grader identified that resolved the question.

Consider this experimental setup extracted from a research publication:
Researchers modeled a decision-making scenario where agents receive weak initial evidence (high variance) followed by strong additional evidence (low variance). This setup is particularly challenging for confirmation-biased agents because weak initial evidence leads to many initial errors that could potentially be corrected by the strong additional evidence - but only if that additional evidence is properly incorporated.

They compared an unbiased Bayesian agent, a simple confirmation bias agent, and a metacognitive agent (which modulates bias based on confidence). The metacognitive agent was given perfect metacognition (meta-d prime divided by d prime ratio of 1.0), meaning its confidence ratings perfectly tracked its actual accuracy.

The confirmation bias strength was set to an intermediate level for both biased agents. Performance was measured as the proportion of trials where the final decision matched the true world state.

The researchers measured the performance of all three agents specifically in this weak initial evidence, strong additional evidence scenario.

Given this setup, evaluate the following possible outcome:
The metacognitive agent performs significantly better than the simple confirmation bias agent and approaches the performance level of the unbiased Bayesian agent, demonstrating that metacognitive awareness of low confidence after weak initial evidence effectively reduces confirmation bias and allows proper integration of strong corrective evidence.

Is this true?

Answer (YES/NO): YES